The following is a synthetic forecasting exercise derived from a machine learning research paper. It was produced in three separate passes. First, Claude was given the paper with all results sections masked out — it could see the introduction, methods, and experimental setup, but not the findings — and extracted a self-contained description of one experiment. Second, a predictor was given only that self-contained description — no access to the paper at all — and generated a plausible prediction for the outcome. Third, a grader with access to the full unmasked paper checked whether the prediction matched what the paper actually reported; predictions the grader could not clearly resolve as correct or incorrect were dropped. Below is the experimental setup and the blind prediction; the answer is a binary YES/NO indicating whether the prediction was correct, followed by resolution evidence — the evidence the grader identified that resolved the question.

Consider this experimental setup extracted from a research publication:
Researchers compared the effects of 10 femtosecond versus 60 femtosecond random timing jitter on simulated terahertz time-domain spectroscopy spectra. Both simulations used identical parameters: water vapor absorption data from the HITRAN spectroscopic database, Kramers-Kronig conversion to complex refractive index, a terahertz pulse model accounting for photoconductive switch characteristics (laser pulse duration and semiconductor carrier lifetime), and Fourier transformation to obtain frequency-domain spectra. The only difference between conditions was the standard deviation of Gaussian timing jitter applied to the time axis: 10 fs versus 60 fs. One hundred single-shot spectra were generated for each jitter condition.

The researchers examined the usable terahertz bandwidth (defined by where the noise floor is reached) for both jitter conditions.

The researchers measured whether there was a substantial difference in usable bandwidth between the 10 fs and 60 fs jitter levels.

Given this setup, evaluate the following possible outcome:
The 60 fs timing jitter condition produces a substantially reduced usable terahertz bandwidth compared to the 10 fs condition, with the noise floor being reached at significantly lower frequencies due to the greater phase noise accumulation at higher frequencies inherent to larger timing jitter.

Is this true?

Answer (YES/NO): YES